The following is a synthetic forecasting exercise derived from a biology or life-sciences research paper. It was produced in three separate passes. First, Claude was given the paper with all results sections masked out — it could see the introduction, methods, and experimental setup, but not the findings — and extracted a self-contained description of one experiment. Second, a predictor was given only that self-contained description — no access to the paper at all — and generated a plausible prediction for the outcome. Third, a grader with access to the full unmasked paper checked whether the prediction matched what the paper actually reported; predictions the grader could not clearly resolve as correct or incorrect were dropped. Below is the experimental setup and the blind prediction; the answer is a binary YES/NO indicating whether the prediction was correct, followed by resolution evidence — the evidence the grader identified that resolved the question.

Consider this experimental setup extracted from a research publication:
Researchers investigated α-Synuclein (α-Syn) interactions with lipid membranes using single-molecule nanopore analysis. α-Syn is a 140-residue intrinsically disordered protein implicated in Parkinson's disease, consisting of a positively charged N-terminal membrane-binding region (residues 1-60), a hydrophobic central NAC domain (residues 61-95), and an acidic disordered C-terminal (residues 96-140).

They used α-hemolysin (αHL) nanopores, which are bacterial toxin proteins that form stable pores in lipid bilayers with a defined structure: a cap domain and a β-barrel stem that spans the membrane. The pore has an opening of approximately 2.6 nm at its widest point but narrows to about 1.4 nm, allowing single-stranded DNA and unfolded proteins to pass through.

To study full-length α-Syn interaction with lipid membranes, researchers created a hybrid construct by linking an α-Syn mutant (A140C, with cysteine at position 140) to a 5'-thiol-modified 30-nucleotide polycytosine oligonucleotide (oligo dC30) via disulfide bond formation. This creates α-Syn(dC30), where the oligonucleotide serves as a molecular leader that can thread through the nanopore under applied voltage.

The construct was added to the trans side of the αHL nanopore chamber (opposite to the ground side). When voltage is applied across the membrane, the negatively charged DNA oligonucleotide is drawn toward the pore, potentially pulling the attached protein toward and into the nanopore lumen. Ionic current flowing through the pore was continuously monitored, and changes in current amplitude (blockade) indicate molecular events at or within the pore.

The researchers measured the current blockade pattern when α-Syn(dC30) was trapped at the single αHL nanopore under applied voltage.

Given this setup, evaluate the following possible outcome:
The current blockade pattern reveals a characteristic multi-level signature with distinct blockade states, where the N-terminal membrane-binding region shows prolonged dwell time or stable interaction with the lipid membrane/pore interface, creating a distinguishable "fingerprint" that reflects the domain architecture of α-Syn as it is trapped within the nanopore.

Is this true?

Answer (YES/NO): NO